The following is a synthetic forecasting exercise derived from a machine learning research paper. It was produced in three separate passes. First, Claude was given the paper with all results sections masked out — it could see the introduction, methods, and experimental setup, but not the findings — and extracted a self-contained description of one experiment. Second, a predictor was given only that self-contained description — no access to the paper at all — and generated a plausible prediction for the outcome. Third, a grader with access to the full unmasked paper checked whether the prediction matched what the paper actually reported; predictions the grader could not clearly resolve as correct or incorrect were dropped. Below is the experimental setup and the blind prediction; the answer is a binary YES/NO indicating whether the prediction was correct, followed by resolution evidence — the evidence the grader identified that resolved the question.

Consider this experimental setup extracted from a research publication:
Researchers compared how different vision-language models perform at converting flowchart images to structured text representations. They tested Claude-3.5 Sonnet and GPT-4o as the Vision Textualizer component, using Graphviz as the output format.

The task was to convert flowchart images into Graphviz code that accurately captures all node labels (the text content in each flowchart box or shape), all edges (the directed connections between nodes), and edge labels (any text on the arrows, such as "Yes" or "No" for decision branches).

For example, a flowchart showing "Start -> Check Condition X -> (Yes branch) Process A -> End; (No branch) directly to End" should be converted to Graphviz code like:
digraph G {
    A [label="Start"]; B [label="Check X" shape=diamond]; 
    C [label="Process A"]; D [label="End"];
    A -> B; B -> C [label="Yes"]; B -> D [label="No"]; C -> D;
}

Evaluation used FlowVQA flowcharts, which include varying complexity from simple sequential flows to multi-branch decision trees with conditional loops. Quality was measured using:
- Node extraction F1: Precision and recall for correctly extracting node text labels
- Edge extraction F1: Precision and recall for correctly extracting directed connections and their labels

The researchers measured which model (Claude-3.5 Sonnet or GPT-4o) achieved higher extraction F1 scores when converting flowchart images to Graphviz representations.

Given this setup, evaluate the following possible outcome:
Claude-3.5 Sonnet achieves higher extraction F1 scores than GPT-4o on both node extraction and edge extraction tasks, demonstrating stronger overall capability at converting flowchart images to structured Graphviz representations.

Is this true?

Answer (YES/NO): NO